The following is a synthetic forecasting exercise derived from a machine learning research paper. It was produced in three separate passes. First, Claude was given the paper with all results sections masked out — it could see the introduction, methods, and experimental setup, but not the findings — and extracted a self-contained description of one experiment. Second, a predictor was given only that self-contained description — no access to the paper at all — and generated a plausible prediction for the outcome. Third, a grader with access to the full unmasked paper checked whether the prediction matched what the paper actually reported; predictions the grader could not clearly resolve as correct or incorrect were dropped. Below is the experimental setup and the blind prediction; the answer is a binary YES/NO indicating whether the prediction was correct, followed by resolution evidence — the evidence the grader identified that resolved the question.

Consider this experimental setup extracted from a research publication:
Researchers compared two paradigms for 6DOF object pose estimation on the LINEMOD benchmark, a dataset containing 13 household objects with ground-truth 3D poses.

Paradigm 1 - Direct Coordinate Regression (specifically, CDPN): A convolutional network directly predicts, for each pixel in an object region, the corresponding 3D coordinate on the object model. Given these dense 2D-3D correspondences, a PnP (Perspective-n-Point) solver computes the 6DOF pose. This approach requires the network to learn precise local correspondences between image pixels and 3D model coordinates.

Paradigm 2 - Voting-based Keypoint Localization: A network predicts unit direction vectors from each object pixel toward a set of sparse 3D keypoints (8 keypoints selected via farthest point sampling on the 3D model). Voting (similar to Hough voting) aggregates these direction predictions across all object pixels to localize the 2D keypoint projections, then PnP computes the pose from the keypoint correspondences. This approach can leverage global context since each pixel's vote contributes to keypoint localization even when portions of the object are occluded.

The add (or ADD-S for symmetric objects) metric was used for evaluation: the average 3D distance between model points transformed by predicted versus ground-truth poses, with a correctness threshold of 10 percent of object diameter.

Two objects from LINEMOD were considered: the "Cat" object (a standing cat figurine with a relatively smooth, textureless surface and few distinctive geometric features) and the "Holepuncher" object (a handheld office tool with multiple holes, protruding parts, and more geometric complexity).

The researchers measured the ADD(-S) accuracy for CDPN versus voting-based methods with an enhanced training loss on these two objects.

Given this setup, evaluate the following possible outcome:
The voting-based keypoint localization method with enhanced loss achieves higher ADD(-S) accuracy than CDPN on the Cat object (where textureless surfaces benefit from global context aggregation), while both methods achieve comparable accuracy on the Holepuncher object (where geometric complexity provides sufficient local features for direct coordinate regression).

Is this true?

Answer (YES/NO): NO